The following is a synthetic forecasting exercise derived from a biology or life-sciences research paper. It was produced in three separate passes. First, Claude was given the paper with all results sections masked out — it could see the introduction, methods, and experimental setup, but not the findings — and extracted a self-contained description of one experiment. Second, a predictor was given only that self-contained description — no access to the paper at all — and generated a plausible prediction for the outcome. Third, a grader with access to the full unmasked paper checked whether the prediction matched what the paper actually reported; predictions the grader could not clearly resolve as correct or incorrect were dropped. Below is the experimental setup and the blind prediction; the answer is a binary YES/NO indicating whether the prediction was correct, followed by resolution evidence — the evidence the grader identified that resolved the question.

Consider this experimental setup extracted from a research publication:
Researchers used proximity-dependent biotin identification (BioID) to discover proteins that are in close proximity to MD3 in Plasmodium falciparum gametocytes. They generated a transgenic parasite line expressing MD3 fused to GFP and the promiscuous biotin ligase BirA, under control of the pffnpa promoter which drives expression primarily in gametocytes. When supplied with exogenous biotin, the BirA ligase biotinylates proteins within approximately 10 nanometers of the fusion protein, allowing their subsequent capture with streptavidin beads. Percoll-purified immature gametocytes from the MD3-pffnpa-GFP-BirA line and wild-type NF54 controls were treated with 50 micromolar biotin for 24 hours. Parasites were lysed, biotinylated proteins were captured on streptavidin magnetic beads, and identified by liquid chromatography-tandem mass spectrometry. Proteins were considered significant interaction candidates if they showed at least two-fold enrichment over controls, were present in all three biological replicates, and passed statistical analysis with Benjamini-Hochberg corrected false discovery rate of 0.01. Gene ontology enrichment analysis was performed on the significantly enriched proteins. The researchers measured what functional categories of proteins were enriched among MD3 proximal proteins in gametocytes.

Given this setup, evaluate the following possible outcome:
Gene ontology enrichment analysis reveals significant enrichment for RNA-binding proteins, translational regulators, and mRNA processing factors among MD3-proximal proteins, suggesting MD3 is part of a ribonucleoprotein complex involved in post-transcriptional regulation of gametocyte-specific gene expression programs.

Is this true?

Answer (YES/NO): YES